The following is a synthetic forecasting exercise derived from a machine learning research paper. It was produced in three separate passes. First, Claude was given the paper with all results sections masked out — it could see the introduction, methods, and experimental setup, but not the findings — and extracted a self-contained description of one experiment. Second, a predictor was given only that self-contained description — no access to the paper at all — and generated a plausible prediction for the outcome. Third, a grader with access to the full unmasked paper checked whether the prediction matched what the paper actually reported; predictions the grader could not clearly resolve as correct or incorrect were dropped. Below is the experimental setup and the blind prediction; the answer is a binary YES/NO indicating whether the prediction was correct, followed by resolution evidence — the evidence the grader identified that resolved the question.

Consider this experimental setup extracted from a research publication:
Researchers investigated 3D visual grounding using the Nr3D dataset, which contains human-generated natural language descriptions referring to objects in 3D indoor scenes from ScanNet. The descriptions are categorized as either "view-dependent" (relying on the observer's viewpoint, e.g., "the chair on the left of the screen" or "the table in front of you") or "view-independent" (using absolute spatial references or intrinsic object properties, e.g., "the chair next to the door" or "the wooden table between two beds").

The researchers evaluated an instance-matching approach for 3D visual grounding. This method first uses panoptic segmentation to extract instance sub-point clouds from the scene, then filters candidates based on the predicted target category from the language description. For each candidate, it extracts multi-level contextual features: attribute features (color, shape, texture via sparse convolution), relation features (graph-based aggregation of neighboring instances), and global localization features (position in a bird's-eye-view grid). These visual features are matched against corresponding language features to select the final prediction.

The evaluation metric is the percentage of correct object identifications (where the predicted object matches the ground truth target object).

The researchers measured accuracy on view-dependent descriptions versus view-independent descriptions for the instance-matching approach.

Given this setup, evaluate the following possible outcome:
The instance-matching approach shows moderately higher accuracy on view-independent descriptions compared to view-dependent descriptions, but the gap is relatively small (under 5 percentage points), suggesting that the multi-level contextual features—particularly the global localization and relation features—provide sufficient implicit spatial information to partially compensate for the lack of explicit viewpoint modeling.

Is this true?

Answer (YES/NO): NO